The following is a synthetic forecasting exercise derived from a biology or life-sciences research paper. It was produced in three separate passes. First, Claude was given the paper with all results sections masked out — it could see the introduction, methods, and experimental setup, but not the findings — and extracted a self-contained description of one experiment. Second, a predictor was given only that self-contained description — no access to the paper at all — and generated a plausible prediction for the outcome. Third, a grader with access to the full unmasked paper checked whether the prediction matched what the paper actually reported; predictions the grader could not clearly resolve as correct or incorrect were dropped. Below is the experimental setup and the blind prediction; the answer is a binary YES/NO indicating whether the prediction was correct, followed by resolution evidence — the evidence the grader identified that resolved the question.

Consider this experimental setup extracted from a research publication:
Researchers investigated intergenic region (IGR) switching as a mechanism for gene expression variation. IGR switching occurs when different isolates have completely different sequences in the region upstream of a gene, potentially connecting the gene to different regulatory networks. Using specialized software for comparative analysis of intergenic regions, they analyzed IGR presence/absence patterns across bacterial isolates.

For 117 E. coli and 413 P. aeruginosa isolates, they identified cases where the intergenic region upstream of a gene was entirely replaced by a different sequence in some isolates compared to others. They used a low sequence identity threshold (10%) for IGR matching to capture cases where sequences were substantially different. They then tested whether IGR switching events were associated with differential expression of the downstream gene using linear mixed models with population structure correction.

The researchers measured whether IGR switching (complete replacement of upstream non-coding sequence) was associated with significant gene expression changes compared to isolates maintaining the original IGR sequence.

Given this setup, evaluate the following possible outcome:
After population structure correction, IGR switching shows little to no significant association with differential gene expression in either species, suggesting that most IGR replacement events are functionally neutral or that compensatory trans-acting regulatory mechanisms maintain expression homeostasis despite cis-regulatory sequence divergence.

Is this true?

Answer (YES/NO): NO